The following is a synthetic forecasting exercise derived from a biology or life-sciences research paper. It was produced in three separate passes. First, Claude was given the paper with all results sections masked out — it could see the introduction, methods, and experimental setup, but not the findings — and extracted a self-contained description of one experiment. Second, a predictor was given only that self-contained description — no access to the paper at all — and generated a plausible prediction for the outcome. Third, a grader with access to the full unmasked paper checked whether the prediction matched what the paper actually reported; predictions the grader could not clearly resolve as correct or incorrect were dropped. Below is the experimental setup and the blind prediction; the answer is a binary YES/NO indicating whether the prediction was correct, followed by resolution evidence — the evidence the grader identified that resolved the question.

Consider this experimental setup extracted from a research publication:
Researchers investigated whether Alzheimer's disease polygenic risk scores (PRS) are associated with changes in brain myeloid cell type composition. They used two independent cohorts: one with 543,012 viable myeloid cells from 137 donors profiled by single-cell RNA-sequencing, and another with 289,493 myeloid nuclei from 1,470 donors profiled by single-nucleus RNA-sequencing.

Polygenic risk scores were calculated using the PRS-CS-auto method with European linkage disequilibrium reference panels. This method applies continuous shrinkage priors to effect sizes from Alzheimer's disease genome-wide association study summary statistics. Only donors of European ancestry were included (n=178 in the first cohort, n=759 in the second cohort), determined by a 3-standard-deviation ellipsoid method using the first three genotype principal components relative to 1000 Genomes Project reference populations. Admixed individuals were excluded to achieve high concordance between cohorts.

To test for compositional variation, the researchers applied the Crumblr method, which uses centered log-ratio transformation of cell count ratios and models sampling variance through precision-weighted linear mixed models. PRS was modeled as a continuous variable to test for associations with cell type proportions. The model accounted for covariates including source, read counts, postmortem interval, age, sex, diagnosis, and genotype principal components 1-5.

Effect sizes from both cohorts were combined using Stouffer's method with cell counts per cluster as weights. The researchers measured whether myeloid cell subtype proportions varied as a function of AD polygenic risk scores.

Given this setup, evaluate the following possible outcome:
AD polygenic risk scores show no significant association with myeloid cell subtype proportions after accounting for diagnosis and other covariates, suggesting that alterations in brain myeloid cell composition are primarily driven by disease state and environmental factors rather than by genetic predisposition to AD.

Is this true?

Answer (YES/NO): NO